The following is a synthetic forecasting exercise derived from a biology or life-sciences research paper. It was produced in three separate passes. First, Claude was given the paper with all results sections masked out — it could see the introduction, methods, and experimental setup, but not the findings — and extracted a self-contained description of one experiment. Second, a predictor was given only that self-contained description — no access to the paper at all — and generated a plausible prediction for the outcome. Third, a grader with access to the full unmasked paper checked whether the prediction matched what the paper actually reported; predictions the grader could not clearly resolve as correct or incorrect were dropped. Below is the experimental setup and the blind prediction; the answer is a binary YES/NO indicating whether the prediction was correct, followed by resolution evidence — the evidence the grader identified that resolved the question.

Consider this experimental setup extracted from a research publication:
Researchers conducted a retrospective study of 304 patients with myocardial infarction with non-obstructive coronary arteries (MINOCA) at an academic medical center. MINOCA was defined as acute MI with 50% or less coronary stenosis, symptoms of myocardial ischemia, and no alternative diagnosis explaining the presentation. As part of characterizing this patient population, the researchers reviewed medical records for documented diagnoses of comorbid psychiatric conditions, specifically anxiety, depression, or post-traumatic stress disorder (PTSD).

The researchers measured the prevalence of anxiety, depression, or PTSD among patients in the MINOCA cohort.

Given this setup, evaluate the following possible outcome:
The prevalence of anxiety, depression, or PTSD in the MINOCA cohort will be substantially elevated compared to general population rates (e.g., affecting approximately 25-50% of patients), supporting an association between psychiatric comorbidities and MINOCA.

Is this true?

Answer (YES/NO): YES